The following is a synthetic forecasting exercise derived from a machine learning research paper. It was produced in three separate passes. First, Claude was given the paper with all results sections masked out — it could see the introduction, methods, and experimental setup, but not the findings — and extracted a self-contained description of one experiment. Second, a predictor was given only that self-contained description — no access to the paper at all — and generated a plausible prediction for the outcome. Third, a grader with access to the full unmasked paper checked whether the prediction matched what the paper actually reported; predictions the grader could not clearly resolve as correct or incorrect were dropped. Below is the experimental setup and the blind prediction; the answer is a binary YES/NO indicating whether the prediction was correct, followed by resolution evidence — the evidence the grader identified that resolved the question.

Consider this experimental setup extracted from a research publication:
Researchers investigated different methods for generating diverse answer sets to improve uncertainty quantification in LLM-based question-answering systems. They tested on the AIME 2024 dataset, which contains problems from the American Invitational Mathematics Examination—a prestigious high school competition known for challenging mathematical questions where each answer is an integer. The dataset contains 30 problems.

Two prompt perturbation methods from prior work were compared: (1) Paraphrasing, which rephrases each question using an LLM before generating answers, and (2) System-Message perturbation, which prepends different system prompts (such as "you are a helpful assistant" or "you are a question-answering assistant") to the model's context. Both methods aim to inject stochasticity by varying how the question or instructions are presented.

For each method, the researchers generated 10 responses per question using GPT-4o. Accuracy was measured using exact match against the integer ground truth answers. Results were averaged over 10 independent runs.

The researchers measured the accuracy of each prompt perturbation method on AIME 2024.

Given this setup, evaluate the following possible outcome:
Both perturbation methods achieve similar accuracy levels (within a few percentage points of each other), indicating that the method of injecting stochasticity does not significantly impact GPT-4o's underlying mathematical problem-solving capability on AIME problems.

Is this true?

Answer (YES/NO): NO